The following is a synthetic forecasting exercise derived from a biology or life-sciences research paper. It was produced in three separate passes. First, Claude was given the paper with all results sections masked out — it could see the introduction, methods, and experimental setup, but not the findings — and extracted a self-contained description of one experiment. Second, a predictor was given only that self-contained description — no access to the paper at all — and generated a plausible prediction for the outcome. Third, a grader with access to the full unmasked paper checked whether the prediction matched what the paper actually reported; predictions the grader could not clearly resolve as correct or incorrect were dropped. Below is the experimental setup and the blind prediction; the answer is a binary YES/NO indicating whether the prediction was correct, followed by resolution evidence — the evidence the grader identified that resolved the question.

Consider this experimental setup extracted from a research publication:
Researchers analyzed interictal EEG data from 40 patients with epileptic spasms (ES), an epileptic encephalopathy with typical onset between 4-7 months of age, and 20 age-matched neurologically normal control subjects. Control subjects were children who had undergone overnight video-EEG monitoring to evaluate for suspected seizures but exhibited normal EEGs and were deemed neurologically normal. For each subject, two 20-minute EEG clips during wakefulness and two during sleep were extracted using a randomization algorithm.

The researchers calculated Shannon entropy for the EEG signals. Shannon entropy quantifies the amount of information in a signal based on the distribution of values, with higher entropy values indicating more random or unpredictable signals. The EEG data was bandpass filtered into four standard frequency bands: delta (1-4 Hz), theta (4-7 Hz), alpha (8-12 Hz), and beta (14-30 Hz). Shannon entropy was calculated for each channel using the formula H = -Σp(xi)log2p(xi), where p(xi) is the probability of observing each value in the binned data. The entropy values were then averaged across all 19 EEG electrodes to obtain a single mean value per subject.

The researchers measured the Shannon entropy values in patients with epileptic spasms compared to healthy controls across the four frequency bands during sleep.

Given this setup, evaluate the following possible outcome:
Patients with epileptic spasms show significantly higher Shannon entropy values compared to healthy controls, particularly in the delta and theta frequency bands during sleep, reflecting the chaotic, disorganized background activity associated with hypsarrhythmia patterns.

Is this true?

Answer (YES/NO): NO